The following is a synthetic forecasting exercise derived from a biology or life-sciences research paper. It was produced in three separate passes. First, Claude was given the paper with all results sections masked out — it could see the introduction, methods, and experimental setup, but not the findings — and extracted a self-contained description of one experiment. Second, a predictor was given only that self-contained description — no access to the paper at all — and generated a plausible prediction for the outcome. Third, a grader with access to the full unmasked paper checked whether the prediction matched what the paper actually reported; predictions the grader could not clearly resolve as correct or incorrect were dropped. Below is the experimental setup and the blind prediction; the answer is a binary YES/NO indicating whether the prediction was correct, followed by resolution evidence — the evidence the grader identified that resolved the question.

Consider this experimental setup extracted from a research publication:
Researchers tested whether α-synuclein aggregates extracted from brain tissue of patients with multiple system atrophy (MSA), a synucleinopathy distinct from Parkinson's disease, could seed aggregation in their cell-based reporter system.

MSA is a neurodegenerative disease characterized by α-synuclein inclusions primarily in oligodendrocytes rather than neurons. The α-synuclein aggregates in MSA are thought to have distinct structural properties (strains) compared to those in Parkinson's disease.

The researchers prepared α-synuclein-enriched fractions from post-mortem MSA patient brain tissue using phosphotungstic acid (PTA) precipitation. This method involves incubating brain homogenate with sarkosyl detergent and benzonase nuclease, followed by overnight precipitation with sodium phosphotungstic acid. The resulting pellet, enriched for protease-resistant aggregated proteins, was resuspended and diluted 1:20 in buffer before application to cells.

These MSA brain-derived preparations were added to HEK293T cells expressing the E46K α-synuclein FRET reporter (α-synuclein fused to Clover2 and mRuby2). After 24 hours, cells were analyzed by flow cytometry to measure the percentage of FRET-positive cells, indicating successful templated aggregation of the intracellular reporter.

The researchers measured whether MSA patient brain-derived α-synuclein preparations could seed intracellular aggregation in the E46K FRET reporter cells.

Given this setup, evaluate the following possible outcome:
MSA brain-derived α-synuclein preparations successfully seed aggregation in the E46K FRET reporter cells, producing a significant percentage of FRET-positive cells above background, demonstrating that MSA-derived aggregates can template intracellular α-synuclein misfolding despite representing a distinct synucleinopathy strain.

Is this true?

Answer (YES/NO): YES